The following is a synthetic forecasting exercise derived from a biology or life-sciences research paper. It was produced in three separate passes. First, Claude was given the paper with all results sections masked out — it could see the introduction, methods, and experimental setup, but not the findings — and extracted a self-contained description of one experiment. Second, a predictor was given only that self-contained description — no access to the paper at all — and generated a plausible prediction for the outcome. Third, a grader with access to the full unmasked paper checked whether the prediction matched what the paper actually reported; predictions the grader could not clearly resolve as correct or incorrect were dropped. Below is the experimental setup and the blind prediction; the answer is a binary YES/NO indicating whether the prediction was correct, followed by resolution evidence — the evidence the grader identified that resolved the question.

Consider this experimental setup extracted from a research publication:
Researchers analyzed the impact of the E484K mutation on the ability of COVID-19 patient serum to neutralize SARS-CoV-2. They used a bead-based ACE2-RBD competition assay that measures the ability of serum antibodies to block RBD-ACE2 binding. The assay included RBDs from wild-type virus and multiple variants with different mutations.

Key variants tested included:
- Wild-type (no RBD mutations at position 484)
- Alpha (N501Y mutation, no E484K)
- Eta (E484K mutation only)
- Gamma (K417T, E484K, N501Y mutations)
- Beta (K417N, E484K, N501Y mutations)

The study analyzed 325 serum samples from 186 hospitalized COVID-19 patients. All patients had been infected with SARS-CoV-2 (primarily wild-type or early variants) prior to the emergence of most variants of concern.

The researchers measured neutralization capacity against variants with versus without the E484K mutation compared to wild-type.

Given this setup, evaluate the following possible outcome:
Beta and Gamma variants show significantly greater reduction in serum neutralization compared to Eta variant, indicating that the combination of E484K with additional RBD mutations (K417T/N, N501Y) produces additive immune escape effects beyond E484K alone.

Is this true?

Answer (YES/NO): YES